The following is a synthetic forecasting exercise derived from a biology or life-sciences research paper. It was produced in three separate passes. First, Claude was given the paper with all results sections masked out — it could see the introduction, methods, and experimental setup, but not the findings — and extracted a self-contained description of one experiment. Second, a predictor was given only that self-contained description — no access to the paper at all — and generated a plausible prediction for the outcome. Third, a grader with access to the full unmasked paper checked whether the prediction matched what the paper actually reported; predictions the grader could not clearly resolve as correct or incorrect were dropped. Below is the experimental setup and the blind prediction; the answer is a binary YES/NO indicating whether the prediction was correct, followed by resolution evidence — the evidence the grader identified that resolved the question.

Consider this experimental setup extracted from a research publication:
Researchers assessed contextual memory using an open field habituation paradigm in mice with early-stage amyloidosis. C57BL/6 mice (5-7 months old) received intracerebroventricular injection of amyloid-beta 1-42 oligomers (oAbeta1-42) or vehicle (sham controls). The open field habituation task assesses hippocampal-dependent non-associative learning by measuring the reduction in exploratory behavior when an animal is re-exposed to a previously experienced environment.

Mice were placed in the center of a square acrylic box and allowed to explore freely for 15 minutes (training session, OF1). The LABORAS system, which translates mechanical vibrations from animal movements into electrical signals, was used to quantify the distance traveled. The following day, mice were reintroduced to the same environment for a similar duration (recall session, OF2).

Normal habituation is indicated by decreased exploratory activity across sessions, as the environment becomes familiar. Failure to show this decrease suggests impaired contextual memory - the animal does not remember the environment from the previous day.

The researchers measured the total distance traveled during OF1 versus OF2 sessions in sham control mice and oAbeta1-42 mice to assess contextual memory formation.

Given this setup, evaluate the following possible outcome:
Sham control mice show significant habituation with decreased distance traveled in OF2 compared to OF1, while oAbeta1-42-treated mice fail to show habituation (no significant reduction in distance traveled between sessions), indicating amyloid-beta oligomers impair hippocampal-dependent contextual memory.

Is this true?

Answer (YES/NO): YES